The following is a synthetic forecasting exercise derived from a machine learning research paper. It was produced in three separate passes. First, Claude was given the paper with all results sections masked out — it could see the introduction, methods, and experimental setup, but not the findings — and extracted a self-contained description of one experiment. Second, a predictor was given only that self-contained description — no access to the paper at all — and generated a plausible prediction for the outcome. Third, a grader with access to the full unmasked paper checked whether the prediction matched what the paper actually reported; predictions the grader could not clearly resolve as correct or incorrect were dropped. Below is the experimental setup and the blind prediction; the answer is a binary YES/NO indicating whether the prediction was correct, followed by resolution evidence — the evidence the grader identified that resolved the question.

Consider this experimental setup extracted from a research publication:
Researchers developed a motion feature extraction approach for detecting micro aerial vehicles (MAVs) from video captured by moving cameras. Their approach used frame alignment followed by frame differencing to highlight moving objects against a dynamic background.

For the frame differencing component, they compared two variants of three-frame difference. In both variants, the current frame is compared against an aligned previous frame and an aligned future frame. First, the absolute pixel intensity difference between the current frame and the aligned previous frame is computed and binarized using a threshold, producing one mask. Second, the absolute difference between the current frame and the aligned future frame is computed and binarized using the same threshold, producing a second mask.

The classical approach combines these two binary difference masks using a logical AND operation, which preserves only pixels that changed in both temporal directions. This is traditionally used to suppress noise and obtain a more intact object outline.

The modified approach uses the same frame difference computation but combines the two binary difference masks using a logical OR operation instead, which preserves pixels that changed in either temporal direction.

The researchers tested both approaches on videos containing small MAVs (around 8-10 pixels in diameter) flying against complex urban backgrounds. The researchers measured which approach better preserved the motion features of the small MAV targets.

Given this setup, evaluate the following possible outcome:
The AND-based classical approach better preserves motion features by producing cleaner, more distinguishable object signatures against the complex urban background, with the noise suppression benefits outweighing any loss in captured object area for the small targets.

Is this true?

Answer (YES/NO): NO